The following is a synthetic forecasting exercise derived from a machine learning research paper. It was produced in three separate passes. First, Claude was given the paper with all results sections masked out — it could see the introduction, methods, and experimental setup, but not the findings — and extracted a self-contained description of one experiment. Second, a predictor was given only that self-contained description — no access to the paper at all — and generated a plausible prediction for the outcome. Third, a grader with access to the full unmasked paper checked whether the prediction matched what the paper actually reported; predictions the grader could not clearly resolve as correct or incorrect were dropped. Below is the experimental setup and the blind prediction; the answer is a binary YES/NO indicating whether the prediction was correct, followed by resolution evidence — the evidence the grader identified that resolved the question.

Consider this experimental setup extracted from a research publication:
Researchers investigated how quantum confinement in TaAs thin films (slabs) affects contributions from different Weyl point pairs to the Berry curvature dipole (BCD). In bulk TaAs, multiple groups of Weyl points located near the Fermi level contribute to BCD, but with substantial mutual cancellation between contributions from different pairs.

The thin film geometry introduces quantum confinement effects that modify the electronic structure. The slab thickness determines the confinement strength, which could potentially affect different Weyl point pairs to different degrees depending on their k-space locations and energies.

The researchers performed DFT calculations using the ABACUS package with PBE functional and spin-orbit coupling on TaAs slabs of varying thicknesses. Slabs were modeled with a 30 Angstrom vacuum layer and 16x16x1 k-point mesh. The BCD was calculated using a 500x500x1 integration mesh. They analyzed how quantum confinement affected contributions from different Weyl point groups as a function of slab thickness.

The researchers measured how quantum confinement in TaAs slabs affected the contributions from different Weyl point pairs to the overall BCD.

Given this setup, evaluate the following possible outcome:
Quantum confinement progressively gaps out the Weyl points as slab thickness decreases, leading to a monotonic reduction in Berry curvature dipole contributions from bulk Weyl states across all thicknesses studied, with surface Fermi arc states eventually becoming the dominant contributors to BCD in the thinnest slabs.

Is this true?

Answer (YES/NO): NO